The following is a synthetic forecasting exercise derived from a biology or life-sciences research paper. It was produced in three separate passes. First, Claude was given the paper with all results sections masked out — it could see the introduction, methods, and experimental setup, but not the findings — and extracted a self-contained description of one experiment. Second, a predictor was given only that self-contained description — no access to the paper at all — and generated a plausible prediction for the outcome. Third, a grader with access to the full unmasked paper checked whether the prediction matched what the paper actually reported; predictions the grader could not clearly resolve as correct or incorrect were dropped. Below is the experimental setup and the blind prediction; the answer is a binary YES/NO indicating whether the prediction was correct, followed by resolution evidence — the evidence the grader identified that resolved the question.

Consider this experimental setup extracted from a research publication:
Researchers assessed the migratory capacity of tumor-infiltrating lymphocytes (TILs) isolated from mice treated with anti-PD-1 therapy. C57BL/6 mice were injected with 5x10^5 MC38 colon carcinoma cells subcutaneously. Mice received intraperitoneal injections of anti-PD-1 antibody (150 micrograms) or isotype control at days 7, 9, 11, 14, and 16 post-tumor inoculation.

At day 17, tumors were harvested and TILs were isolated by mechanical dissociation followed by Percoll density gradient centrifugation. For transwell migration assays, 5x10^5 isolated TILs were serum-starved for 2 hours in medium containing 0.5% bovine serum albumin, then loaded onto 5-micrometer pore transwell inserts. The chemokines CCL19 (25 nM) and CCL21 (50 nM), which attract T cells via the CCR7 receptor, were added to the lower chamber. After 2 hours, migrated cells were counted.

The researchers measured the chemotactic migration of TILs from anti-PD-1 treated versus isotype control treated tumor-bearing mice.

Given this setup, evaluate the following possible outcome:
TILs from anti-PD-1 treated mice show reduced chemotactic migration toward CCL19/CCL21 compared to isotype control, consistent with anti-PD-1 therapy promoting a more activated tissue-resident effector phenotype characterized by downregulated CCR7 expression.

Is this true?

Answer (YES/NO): NO